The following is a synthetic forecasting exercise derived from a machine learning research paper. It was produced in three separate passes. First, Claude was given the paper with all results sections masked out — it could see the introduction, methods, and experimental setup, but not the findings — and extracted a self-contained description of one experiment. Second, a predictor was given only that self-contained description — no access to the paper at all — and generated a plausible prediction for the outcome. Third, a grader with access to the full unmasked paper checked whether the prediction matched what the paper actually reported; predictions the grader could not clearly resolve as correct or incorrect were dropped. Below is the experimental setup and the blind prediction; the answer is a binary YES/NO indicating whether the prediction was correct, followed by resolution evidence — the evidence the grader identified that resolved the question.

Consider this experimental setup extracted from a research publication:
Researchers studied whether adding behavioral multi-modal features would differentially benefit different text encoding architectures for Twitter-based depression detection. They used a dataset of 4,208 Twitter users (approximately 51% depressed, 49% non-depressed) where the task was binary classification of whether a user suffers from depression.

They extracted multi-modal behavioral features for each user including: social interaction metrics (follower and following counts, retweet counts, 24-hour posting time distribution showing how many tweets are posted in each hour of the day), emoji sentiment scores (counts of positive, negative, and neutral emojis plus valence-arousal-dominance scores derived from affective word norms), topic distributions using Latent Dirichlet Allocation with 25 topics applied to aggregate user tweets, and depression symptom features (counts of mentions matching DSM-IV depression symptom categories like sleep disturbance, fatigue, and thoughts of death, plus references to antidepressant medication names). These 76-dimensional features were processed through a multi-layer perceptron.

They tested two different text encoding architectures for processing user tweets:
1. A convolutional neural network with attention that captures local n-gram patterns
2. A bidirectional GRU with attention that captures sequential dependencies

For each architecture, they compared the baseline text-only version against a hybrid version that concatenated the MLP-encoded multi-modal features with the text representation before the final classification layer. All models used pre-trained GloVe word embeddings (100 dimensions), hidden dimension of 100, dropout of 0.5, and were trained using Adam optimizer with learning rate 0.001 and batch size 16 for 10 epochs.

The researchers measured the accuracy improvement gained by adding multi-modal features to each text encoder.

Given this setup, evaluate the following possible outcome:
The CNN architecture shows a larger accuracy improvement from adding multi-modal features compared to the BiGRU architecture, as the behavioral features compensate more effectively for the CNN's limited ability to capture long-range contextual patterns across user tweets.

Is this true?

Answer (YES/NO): YES